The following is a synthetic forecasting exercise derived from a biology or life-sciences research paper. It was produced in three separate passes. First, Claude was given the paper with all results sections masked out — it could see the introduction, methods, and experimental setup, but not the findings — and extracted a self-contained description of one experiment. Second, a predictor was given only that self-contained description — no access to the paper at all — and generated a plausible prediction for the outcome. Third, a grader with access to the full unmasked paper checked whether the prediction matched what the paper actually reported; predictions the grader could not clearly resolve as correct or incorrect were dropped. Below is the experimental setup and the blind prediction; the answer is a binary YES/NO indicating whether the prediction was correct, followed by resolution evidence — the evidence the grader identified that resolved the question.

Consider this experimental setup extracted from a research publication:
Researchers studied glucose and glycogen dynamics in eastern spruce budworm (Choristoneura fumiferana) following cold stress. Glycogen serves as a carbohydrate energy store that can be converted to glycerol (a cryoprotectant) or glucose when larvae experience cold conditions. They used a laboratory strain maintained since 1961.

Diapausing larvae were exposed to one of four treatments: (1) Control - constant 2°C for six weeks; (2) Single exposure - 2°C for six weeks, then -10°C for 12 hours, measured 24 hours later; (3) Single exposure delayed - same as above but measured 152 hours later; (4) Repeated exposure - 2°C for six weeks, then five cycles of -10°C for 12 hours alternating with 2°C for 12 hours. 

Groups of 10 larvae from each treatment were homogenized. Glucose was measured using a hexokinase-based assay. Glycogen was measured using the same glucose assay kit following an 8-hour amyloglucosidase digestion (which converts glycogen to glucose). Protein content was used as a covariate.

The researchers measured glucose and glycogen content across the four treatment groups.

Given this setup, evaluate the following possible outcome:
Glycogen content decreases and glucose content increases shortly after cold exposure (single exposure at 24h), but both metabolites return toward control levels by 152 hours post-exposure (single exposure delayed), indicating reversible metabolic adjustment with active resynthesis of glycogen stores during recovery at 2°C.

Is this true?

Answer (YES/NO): NO